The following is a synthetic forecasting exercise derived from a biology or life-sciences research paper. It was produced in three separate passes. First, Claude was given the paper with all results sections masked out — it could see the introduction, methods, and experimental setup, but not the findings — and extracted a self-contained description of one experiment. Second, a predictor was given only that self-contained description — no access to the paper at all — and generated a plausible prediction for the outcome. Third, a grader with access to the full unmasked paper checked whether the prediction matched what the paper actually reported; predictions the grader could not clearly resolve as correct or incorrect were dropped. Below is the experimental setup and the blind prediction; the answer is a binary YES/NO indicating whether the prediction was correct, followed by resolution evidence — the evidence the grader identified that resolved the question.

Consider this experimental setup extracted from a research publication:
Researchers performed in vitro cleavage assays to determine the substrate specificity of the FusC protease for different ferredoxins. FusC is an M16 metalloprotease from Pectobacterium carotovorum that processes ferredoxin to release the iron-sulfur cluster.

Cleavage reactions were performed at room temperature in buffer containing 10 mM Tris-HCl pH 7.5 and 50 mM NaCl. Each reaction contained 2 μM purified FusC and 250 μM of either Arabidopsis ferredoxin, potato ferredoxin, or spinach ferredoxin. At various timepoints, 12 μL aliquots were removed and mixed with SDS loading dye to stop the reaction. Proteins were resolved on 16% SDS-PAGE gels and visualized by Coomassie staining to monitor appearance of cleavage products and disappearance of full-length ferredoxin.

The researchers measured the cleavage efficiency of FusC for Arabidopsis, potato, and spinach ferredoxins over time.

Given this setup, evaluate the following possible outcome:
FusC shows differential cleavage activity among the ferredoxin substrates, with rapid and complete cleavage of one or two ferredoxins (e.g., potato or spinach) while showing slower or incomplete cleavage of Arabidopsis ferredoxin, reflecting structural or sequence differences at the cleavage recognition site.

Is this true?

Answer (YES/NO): NO